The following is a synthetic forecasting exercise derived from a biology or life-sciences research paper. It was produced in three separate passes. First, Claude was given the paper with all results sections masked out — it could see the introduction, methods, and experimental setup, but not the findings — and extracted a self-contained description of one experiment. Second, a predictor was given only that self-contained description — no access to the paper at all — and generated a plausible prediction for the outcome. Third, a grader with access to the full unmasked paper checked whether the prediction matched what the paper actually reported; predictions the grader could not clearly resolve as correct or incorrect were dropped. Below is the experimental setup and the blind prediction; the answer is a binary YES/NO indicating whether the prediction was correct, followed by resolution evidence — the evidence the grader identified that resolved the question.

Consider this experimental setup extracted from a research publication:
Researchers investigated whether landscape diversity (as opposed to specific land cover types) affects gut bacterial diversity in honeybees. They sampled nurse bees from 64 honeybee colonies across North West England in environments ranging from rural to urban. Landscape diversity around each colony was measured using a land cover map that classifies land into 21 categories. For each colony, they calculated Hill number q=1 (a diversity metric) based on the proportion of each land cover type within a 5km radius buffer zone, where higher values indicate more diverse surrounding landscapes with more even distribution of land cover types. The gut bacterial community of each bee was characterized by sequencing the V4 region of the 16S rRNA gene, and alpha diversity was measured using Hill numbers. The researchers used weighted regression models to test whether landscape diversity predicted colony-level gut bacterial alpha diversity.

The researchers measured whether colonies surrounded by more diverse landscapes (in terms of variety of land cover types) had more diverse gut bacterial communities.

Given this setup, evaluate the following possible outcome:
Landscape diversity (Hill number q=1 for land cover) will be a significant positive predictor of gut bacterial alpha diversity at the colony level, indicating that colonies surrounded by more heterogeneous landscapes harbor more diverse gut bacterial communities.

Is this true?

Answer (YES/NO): NO